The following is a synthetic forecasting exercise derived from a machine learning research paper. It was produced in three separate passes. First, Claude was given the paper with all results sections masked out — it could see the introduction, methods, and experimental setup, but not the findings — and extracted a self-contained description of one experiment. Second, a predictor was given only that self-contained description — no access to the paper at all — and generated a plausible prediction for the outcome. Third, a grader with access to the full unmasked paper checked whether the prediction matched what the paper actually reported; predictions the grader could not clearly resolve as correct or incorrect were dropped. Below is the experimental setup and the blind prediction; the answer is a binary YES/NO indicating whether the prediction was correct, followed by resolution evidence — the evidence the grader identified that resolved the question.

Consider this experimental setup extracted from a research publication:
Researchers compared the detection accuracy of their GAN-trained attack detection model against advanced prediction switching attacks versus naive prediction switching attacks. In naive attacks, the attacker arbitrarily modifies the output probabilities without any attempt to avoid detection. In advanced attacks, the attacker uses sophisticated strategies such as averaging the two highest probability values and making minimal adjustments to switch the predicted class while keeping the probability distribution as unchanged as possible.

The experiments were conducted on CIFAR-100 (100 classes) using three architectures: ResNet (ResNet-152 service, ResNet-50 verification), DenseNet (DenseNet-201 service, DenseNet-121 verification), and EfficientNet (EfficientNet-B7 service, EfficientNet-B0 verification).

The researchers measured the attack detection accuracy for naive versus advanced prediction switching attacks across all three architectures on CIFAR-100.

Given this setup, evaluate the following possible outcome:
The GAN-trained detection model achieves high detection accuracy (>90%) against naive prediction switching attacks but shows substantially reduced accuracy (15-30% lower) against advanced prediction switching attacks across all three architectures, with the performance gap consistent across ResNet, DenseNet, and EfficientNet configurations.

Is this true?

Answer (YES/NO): NO